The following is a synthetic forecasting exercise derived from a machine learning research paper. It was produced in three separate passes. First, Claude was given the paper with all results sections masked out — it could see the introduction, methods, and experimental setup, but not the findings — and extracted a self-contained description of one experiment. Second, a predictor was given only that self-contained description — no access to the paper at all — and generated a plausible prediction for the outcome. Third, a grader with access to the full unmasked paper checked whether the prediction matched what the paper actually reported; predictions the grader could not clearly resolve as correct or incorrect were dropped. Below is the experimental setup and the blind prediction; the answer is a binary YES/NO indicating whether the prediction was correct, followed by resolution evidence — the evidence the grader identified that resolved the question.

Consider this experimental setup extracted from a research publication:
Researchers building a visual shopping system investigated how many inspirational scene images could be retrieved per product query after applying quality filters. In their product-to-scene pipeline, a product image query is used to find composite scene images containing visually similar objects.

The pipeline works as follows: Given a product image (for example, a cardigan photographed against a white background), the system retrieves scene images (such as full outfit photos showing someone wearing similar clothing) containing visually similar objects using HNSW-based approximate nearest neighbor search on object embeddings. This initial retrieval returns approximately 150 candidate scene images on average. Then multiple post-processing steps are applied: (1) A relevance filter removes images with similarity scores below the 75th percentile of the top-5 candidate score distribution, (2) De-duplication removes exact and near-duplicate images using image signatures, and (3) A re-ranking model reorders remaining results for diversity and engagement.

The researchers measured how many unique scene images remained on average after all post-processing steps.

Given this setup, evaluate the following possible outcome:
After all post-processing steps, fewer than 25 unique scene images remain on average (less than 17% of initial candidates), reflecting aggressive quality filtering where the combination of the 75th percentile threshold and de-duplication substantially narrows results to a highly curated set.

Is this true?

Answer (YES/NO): YES